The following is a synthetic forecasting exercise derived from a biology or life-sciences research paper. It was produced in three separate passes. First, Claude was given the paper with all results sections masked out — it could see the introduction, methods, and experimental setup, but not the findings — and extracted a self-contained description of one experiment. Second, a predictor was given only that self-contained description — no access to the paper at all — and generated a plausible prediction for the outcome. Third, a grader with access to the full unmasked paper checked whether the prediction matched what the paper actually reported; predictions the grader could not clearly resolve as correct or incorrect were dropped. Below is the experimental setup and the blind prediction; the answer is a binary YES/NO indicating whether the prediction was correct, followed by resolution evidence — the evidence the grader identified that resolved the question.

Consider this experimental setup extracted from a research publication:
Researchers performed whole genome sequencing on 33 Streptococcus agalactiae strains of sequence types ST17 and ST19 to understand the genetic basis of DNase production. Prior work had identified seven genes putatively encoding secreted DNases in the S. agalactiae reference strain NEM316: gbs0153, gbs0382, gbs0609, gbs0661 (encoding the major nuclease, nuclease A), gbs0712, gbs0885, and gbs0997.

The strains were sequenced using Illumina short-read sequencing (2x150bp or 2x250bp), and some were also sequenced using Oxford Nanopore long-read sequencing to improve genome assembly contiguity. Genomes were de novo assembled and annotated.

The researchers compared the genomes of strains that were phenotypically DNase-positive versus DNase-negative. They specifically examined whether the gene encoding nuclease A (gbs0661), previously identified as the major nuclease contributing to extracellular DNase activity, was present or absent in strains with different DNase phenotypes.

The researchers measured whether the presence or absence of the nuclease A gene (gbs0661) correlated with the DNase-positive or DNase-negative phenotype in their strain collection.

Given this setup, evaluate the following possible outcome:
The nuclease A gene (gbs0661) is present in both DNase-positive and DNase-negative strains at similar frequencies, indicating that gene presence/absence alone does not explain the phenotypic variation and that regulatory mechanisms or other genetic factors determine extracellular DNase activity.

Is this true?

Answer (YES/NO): YES